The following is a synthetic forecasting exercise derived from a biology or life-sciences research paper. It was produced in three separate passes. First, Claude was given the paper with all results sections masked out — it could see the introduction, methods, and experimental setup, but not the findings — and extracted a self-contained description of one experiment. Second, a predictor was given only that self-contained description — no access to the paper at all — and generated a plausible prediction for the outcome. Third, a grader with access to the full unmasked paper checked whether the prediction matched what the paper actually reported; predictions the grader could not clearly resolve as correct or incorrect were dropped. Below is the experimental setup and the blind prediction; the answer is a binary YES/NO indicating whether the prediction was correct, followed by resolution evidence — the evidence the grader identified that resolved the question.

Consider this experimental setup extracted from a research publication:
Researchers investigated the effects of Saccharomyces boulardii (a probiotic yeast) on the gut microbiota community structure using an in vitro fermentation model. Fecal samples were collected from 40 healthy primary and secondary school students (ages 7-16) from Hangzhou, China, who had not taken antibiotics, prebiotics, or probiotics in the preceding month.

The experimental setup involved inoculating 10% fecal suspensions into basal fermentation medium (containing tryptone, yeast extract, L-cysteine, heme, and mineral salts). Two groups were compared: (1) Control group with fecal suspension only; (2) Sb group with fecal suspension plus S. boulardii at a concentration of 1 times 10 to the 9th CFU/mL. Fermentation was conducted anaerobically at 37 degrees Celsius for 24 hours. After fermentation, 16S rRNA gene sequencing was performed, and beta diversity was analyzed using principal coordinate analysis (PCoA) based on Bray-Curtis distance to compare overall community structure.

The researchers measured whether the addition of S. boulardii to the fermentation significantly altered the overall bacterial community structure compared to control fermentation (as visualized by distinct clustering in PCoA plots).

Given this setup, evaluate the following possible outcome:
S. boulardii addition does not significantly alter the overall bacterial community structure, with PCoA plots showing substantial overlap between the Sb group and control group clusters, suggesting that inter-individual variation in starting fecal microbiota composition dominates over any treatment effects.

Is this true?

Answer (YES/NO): YES